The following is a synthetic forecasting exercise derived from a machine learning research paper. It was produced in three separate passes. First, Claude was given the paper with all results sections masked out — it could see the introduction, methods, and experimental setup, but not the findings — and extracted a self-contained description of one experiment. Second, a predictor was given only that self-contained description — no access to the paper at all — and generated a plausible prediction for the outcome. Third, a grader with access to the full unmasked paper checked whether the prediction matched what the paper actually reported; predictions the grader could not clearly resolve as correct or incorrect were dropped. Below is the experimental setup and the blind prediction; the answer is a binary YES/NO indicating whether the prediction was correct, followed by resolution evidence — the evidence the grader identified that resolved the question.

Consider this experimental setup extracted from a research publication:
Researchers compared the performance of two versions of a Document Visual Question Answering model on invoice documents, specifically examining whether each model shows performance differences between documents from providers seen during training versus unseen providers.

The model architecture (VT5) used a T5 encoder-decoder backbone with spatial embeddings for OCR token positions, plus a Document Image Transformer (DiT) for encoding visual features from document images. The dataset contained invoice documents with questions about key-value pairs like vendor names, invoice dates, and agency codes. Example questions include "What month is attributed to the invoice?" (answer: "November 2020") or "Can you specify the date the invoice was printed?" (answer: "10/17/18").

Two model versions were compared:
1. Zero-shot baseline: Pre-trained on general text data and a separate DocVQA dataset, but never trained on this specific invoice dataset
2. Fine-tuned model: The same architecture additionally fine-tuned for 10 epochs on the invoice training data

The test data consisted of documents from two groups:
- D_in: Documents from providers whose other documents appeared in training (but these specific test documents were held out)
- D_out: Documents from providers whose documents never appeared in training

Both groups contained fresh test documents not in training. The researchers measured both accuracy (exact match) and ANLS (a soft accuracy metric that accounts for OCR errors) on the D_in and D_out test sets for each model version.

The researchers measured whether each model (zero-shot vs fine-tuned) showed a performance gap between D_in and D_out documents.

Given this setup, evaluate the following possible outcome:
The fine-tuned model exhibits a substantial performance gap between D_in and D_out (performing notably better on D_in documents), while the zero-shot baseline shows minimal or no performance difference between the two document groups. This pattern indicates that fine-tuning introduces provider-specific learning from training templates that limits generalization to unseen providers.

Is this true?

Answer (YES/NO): YES